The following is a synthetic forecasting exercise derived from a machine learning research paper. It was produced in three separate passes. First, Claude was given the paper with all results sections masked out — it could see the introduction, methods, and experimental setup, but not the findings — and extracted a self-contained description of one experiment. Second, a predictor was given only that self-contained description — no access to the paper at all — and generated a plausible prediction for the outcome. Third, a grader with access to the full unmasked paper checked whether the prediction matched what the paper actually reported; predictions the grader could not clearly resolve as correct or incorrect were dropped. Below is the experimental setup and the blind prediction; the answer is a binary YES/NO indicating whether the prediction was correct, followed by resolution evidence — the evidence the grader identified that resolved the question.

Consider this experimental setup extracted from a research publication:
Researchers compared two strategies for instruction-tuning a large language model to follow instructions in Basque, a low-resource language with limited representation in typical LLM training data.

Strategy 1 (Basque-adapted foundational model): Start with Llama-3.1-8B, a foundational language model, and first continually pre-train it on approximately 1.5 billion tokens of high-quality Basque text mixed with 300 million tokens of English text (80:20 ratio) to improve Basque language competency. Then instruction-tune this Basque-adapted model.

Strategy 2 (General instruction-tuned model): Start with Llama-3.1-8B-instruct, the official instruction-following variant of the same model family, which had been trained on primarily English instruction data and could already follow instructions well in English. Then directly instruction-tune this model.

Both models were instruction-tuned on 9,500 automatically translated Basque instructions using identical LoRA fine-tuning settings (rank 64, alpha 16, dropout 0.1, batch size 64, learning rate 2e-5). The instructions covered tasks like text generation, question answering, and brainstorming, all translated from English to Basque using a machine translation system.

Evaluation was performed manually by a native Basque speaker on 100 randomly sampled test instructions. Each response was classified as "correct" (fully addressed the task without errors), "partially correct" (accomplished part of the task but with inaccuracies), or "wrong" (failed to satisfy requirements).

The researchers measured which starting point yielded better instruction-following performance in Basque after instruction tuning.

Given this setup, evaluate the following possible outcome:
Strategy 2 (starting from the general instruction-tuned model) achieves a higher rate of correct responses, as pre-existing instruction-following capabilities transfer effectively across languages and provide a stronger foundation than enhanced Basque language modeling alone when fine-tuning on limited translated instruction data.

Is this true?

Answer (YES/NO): NO